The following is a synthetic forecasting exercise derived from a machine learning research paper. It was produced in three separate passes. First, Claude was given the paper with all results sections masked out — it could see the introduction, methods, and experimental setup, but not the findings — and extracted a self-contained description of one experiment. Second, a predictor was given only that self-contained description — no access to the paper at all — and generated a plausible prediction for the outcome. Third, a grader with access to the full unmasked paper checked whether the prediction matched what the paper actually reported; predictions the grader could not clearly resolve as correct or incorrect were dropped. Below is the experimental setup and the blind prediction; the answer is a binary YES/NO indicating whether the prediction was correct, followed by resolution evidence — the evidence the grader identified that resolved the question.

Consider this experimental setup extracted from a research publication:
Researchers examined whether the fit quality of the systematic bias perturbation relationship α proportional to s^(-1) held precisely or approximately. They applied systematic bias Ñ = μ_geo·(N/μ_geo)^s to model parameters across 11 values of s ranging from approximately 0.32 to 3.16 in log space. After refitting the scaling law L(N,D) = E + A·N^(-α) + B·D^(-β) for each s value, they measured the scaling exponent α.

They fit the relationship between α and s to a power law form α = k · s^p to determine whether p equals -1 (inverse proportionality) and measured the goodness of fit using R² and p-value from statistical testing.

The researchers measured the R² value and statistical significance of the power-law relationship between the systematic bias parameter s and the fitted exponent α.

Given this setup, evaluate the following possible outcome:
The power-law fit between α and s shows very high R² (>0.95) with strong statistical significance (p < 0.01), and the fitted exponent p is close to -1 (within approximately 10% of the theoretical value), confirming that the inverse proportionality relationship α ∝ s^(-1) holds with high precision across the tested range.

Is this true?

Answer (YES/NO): YES